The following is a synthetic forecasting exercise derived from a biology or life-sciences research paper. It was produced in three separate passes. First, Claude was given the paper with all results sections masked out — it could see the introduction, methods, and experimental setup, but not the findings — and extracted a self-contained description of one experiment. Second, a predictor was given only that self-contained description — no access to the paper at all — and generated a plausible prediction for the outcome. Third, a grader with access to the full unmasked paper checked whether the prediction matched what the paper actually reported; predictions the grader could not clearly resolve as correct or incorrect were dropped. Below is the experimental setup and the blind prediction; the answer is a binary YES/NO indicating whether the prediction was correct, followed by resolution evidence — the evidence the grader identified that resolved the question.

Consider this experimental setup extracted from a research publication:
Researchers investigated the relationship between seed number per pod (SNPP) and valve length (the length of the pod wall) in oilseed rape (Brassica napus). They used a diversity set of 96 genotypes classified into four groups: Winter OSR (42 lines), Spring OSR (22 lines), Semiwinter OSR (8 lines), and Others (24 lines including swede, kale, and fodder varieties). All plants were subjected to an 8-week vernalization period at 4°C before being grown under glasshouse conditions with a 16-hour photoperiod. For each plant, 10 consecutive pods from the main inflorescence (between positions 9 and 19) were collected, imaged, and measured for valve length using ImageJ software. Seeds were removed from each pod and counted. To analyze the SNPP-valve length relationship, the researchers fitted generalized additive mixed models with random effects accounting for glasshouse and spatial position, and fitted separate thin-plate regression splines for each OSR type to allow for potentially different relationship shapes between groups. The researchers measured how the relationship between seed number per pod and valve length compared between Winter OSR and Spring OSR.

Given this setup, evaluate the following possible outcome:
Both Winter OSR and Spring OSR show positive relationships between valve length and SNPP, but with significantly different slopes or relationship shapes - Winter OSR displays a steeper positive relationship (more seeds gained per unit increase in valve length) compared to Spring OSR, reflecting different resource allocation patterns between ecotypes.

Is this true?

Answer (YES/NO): NO